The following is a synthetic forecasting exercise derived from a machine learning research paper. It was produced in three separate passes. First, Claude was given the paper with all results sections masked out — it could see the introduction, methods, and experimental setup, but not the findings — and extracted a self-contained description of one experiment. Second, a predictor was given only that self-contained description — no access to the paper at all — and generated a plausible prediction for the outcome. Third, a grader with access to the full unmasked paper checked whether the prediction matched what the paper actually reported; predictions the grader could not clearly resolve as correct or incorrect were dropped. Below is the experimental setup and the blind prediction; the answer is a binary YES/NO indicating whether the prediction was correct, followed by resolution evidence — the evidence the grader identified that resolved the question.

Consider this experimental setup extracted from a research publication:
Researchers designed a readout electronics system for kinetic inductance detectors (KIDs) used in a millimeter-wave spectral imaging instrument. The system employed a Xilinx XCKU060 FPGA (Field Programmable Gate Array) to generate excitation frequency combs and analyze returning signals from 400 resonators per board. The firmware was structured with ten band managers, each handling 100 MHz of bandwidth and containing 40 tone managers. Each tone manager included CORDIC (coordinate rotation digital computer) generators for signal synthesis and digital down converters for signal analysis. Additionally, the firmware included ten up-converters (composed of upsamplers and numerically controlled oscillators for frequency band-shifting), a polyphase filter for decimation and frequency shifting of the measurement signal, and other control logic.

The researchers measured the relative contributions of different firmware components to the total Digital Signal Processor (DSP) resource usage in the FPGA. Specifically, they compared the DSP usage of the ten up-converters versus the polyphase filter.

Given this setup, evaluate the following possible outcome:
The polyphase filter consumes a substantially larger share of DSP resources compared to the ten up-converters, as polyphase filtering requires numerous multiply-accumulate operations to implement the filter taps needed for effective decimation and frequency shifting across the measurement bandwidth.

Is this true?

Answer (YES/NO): NO